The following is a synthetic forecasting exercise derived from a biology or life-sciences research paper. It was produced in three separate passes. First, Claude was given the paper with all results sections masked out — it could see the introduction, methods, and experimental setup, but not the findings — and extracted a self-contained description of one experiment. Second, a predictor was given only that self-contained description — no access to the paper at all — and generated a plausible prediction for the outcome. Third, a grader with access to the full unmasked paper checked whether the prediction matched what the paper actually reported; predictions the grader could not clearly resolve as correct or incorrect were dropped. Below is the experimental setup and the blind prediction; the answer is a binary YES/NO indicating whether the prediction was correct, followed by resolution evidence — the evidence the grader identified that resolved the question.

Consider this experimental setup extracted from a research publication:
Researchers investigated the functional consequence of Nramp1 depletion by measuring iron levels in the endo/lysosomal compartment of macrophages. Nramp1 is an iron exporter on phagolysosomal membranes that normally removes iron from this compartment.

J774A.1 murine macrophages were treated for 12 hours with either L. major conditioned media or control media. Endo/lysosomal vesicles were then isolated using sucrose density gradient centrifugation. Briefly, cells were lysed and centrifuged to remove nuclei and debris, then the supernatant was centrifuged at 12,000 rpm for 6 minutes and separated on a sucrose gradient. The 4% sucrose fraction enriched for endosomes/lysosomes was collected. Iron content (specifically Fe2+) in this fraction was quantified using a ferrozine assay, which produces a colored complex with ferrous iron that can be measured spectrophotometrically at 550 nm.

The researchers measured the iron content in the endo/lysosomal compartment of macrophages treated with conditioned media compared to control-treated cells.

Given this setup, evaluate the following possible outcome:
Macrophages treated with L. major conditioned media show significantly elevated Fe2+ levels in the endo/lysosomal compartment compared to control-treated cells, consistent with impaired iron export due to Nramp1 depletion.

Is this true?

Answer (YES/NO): YES